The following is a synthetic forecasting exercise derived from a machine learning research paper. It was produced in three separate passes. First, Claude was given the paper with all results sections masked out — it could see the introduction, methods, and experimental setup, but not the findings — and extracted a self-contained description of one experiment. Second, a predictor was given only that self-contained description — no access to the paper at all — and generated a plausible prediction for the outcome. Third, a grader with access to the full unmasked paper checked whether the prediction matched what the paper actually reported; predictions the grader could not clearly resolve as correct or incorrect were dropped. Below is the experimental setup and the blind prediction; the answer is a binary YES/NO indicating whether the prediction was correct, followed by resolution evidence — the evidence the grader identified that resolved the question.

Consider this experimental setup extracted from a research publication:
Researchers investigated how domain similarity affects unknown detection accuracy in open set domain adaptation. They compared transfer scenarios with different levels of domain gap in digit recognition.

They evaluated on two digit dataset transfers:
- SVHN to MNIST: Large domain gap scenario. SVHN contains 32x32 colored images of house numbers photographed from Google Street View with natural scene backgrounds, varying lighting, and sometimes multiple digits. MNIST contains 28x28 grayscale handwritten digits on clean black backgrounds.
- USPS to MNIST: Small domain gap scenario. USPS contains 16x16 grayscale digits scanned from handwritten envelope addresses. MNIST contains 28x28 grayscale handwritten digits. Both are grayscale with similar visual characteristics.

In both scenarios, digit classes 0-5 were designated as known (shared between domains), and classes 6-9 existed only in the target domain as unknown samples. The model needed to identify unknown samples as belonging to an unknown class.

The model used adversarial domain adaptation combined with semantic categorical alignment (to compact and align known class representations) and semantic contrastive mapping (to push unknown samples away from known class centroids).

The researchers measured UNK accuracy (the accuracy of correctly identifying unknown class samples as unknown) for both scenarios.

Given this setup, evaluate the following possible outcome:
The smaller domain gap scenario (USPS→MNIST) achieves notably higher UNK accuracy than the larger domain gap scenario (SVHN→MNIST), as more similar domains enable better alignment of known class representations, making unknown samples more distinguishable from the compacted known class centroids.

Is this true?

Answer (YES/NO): YES